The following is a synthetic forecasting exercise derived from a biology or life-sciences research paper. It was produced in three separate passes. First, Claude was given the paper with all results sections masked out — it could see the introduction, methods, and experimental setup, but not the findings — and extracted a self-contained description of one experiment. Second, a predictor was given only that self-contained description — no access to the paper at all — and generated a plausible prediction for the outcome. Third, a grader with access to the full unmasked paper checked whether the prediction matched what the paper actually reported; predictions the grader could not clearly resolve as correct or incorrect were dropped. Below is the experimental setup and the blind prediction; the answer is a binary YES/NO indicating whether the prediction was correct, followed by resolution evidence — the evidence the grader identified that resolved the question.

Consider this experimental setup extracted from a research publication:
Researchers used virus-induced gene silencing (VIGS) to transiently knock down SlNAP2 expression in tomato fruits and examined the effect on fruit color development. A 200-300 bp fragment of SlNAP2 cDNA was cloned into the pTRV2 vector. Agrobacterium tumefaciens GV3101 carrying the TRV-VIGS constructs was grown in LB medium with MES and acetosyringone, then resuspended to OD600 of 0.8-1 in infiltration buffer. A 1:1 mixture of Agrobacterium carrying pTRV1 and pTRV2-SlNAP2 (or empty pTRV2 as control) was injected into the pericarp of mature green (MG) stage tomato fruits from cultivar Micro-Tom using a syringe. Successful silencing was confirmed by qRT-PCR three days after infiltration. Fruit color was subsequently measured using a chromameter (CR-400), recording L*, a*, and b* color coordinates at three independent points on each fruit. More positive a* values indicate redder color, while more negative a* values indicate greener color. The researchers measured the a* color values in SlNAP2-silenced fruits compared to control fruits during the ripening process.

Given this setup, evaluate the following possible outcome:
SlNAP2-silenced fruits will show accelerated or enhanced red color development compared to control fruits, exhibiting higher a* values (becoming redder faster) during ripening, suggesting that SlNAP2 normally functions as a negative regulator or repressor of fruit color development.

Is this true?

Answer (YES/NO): NO